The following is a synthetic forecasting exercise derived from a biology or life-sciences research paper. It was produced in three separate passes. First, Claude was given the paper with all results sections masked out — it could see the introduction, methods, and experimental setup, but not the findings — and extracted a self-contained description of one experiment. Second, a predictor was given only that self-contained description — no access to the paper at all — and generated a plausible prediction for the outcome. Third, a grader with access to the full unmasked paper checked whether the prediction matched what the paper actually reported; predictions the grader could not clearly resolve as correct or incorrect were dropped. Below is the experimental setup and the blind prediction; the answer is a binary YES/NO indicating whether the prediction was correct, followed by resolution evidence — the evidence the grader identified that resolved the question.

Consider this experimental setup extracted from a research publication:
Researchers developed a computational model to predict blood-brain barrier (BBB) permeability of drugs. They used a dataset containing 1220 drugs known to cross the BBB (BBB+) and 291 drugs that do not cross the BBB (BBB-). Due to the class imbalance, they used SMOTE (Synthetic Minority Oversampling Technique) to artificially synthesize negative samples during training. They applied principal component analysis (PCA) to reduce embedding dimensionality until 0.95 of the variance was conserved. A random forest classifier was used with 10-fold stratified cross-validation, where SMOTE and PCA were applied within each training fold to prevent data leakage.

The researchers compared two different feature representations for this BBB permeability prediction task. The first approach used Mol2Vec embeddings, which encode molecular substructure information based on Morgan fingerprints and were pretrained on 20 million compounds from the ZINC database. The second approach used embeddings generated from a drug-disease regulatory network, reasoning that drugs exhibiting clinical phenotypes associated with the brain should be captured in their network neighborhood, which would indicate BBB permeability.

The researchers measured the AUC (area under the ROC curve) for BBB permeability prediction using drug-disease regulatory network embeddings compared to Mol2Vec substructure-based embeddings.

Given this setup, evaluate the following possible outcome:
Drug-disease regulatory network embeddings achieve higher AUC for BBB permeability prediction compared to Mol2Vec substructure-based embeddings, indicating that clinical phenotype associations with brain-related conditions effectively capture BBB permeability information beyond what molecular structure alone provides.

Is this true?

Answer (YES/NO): NO